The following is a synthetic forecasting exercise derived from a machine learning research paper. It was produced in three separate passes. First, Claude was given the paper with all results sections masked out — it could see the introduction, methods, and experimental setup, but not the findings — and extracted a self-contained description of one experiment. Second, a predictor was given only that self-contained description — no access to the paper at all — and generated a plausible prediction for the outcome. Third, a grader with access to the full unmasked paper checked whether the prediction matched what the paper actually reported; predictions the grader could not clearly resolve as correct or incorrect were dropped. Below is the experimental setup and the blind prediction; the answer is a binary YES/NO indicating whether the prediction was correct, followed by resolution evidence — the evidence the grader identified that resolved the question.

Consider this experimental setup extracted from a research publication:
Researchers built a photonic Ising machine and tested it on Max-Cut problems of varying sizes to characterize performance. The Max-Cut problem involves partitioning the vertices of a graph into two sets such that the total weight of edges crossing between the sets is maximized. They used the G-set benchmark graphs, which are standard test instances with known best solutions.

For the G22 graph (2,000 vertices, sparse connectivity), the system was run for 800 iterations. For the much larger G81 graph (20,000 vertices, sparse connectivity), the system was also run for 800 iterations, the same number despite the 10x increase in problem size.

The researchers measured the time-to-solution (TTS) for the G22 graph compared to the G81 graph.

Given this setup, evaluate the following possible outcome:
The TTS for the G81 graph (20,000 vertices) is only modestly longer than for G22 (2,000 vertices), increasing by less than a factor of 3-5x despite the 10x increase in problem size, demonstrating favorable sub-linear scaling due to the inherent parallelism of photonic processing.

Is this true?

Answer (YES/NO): YES